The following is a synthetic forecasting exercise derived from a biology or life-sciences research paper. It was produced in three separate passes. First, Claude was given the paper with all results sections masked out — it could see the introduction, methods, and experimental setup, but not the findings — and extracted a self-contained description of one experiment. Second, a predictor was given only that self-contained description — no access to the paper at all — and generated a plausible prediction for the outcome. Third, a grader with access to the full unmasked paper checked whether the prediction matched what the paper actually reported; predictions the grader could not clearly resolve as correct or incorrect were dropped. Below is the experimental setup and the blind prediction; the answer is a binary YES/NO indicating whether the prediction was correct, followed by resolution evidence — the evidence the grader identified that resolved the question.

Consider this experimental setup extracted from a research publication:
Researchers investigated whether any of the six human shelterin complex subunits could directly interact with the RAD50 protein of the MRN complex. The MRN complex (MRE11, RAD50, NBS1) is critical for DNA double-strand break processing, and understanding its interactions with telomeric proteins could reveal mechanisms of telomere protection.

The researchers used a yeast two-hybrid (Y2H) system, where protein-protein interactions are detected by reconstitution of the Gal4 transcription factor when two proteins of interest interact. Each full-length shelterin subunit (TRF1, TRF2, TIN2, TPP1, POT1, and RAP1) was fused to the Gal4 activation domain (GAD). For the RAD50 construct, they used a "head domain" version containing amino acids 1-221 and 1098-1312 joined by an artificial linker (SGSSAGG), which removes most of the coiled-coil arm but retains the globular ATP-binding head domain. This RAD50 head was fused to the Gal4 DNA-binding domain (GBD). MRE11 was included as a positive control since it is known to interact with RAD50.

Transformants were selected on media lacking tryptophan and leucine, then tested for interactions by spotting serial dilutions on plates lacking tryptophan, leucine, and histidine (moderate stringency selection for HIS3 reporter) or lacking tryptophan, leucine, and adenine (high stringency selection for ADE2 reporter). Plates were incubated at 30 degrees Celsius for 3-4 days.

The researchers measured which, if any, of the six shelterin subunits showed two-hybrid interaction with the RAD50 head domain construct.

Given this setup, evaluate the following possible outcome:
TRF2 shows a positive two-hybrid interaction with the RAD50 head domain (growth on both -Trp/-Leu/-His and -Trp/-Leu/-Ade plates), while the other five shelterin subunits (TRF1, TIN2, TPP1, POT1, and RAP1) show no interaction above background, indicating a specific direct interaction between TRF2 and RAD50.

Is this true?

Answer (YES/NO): YES